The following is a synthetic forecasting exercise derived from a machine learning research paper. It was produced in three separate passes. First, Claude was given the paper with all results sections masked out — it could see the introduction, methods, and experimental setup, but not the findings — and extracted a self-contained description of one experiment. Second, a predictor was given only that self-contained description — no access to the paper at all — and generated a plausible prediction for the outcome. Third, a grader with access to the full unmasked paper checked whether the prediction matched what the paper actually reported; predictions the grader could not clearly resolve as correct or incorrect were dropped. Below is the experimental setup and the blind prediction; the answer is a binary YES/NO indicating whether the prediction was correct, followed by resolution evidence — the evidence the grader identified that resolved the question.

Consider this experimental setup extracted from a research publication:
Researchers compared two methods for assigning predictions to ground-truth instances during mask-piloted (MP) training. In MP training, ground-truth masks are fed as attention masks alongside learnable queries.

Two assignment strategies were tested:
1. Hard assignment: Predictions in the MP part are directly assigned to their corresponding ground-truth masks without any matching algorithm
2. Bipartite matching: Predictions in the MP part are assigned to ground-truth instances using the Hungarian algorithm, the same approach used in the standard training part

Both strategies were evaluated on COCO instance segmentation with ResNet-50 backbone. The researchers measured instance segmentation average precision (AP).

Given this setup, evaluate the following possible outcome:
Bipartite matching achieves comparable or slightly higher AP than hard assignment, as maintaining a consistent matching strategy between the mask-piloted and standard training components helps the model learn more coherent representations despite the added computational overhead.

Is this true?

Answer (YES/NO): NO